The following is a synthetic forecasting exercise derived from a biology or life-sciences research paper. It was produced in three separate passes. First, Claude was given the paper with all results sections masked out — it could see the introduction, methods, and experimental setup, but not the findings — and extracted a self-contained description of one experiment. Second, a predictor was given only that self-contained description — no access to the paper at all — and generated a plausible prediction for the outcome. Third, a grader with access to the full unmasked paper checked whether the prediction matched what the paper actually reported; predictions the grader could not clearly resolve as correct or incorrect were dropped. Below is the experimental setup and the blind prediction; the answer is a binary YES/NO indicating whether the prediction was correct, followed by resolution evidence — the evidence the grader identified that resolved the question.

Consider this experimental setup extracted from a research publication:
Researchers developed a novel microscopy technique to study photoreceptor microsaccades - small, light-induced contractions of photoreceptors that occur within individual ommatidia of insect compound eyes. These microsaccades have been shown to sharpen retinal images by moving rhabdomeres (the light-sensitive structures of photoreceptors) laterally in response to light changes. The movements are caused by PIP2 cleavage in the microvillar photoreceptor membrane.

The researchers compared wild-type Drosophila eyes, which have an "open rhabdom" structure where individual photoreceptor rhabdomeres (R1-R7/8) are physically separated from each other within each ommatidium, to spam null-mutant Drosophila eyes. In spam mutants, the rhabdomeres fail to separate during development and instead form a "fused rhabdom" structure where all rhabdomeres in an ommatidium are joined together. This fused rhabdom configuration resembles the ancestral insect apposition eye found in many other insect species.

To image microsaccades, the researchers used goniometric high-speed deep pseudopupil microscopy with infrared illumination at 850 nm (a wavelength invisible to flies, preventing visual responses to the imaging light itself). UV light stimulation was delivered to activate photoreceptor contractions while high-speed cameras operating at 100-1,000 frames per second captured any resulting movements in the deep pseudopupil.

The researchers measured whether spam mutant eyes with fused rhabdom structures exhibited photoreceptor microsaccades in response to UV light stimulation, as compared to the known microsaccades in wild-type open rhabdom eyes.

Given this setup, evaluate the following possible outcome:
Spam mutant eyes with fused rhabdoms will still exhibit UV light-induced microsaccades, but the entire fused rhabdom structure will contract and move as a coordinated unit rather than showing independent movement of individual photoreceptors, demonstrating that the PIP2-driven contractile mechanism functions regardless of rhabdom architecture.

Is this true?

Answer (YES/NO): YES